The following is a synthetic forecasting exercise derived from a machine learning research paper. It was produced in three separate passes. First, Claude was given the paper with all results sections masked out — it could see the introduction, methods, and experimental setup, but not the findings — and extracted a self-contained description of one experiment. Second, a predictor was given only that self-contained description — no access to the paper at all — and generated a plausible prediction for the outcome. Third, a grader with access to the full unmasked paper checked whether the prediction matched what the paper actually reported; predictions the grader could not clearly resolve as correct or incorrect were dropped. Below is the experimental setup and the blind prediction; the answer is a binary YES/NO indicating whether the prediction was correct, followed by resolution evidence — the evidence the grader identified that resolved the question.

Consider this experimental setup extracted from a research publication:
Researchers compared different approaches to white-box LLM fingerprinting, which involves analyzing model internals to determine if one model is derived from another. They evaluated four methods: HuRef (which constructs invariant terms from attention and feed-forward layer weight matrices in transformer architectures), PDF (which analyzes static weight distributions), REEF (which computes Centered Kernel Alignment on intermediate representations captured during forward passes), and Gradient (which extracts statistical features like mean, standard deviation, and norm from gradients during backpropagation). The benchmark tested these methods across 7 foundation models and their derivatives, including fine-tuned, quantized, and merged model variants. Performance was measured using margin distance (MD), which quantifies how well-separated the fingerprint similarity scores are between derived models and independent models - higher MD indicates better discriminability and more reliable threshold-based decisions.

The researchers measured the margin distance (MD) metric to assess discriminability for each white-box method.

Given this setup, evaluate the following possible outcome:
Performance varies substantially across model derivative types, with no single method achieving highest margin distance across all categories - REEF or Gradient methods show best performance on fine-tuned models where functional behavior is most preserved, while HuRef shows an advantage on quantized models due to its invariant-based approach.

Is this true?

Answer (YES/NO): NO